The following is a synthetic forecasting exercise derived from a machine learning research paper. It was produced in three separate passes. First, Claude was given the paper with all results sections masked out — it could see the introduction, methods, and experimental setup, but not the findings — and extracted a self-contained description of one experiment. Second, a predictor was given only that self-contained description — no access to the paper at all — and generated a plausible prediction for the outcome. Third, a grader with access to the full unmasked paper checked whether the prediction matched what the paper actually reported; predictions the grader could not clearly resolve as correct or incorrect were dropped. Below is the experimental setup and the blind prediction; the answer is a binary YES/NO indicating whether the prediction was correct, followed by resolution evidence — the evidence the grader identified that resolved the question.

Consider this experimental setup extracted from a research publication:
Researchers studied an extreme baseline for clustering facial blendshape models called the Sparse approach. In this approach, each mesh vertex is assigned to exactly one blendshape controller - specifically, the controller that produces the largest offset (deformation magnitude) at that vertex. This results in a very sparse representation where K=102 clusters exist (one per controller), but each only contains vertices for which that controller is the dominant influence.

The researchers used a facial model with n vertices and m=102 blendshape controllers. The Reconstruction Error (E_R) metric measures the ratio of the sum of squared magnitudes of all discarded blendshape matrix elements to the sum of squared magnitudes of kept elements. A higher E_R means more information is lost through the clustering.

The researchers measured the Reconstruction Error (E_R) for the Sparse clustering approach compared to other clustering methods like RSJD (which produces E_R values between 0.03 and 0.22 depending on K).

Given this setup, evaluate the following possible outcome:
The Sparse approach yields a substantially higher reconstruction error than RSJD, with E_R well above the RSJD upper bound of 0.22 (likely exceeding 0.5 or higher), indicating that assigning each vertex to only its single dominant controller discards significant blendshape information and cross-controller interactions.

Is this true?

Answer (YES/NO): YES